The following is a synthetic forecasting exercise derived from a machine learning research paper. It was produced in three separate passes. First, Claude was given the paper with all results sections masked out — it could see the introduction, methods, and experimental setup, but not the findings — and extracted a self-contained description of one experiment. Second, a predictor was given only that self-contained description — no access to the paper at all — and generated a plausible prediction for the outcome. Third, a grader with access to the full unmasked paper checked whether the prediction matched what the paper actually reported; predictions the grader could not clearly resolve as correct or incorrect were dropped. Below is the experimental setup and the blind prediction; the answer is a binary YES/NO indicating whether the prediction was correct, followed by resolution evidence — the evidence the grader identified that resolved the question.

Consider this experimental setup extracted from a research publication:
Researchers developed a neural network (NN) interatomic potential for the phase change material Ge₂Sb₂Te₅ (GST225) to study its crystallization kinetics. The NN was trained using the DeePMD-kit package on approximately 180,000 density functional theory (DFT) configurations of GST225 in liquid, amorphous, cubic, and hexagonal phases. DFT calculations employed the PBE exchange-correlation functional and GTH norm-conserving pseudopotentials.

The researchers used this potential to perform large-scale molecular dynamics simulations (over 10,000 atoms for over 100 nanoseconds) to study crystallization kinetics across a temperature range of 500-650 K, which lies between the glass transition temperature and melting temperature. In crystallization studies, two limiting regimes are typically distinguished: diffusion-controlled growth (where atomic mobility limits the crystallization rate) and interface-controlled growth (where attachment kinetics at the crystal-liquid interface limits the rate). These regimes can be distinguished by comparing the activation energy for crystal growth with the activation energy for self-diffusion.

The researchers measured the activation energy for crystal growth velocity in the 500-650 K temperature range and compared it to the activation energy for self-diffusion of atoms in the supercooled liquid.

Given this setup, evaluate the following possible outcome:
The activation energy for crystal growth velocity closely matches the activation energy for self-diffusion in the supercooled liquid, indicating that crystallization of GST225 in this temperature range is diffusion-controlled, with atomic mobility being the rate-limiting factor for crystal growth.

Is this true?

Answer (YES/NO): YES